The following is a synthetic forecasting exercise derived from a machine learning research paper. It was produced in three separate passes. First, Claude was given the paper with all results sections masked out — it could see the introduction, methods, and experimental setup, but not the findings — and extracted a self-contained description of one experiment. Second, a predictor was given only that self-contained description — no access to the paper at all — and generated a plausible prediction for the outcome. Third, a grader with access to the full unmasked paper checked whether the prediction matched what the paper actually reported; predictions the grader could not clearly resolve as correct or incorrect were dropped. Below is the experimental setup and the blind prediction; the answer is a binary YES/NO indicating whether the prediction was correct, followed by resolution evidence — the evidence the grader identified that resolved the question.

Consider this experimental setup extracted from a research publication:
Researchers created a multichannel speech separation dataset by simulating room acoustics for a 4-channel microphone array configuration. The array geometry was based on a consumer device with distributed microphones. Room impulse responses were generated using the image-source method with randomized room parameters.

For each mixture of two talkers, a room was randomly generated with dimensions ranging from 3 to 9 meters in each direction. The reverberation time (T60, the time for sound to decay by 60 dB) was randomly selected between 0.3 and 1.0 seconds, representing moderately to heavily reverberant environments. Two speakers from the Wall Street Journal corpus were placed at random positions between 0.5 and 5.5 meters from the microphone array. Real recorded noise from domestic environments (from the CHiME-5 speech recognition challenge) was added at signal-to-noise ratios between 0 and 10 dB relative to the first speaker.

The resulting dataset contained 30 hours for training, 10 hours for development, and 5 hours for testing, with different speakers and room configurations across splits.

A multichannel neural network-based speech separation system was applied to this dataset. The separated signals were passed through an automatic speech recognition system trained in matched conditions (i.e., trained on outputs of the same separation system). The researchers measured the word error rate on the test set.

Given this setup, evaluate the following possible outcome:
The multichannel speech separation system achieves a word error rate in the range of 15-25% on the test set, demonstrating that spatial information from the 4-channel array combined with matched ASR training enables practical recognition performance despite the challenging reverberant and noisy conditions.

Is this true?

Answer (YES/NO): NO